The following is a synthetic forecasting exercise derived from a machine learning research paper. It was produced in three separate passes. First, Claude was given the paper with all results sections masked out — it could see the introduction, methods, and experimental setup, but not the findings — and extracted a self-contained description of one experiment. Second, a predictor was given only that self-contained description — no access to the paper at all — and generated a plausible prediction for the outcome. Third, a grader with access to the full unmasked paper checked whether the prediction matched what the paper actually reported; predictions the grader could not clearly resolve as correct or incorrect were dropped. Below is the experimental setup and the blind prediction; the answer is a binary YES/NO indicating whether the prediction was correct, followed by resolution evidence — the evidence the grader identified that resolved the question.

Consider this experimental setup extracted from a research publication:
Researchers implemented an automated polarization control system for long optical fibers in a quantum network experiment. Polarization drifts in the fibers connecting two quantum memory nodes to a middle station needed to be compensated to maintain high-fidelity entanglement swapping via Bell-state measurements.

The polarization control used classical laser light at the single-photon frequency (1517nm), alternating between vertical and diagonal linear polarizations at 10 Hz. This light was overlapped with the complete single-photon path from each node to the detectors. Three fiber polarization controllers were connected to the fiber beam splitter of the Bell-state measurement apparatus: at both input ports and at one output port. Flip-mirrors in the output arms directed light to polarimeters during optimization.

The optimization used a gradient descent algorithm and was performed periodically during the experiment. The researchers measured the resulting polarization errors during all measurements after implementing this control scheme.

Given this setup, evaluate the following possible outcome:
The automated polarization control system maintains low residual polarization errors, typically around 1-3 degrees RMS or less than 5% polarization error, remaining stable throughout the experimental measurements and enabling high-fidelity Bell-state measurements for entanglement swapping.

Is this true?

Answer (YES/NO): YES